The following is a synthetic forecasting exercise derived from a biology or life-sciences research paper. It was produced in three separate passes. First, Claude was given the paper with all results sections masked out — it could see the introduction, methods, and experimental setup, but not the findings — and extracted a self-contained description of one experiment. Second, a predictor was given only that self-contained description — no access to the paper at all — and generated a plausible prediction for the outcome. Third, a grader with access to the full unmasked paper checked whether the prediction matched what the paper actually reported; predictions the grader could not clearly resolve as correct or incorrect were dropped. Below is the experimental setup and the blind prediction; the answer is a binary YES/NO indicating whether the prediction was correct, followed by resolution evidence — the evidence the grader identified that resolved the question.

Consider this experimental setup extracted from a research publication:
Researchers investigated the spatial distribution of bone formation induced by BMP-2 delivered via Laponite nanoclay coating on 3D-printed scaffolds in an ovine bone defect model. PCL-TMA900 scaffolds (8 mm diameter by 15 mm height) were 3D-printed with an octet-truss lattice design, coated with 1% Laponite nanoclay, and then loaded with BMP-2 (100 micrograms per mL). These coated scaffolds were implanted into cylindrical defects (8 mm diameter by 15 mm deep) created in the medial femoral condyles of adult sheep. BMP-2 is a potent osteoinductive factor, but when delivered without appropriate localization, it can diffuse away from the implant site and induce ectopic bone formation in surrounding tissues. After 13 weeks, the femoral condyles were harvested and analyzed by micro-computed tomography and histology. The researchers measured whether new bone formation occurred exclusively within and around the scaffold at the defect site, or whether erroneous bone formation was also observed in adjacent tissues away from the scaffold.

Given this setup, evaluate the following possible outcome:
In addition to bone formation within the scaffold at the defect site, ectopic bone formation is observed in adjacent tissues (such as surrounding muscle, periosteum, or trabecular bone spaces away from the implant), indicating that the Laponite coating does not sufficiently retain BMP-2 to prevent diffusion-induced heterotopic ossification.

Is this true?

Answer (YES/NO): NO